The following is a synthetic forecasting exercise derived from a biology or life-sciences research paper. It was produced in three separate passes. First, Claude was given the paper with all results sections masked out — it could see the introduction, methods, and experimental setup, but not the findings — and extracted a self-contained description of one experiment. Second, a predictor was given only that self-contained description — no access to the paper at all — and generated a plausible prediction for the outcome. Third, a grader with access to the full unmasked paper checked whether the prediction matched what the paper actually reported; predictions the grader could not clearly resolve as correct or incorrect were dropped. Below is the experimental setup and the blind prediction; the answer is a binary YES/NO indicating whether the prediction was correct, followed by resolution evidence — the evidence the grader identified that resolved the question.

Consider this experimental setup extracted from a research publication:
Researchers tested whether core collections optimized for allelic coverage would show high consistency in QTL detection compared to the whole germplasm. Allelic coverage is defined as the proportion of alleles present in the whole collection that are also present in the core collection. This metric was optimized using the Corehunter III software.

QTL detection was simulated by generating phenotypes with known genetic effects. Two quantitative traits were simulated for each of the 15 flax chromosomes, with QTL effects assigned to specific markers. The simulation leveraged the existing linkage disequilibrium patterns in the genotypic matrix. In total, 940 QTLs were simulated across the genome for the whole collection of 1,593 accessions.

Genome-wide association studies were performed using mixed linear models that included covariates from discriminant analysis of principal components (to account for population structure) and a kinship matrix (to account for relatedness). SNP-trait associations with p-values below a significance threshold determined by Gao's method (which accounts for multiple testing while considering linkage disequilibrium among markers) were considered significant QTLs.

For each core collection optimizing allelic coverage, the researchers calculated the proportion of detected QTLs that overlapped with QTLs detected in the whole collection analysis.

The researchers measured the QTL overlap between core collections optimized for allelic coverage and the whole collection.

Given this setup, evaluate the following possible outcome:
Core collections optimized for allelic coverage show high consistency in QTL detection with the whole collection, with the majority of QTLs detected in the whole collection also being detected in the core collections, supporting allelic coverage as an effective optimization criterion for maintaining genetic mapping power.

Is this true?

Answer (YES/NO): NO